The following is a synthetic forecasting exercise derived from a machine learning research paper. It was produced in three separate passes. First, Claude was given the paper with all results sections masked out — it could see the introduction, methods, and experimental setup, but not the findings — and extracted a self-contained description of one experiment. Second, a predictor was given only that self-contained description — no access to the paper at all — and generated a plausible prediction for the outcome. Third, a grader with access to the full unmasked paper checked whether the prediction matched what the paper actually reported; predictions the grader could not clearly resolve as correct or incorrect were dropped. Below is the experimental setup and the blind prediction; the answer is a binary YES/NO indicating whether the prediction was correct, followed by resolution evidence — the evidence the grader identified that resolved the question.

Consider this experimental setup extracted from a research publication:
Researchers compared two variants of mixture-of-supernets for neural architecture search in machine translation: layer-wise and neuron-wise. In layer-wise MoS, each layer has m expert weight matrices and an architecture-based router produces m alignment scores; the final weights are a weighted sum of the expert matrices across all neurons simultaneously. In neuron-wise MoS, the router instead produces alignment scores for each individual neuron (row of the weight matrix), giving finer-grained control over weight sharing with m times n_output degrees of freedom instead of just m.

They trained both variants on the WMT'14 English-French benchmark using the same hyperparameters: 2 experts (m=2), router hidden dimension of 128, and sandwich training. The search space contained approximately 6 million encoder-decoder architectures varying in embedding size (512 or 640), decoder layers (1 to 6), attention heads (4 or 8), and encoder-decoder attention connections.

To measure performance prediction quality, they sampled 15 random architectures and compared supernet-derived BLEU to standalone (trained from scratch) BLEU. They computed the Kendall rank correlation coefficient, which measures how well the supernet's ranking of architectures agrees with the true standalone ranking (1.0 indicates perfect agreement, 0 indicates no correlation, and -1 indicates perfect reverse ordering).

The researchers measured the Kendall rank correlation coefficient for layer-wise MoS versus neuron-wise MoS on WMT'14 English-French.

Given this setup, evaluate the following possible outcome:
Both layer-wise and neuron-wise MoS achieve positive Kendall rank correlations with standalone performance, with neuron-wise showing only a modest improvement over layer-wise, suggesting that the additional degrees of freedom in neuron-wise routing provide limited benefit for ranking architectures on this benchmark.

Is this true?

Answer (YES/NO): NO